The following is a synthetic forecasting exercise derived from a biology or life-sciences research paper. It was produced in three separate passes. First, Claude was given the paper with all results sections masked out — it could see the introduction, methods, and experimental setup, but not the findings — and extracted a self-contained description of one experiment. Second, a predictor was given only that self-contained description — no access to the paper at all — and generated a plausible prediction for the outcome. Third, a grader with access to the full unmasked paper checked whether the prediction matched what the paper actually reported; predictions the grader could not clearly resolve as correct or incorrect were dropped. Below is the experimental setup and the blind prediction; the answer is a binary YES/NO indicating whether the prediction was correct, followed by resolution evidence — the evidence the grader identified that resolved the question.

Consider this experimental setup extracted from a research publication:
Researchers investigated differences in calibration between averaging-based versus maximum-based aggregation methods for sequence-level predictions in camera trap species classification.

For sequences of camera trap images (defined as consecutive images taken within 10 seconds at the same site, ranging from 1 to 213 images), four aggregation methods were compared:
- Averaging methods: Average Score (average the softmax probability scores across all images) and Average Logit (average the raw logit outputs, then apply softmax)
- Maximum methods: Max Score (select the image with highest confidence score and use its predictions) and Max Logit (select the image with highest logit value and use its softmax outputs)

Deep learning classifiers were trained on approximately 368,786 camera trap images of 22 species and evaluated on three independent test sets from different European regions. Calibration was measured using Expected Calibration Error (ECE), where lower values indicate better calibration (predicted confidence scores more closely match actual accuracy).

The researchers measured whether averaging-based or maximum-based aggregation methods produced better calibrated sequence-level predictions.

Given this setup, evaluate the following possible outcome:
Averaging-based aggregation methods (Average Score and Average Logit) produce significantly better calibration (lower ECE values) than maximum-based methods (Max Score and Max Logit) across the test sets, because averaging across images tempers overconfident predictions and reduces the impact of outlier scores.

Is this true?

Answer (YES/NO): NO